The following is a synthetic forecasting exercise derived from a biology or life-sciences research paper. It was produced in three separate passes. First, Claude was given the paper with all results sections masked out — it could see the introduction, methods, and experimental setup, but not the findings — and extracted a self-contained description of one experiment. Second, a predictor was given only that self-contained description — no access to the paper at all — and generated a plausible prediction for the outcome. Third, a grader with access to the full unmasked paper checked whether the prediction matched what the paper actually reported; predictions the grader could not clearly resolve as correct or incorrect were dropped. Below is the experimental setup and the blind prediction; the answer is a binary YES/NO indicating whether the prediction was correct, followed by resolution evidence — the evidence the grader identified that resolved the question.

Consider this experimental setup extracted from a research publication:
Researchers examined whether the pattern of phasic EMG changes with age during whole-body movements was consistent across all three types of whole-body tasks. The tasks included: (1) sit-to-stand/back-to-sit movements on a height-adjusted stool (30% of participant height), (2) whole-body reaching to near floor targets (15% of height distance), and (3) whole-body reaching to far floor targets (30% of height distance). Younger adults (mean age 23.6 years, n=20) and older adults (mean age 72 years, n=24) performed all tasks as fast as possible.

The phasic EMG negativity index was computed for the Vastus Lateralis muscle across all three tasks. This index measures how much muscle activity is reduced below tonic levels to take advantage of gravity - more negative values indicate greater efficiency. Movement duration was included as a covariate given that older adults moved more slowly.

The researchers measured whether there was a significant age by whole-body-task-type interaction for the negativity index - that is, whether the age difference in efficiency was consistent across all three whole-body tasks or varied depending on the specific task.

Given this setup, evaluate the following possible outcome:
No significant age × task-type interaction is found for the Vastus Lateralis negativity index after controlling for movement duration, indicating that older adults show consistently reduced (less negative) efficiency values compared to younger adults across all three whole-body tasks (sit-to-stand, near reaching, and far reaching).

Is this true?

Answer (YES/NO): YES